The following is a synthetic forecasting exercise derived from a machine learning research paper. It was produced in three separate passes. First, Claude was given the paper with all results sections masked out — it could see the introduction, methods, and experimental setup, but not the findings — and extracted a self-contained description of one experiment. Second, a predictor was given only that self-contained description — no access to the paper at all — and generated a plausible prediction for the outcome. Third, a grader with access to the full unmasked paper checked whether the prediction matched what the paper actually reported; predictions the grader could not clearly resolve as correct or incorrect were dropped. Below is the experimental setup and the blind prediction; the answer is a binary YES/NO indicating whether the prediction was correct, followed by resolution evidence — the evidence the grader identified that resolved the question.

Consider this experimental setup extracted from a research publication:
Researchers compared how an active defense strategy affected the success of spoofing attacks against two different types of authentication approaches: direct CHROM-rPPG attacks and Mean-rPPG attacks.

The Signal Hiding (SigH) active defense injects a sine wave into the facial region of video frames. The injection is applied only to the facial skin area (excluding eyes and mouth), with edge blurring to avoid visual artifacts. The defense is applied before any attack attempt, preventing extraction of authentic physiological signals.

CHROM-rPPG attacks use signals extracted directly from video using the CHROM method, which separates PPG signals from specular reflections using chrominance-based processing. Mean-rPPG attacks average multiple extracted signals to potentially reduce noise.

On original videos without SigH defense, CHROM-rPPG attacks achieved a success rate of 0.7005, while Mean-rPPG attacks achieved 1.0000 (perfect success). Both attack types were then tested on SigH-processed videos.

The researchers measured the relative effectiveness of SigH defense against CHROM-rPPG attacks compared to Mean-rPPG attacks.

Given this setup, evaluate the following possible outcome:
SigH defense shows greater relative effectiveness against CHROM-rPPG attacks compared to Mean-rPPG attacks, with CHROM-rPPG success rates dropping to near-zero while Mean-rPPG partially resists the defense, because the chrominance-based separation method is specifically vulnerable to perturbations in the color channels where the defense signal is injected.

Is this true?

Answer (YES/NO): NO